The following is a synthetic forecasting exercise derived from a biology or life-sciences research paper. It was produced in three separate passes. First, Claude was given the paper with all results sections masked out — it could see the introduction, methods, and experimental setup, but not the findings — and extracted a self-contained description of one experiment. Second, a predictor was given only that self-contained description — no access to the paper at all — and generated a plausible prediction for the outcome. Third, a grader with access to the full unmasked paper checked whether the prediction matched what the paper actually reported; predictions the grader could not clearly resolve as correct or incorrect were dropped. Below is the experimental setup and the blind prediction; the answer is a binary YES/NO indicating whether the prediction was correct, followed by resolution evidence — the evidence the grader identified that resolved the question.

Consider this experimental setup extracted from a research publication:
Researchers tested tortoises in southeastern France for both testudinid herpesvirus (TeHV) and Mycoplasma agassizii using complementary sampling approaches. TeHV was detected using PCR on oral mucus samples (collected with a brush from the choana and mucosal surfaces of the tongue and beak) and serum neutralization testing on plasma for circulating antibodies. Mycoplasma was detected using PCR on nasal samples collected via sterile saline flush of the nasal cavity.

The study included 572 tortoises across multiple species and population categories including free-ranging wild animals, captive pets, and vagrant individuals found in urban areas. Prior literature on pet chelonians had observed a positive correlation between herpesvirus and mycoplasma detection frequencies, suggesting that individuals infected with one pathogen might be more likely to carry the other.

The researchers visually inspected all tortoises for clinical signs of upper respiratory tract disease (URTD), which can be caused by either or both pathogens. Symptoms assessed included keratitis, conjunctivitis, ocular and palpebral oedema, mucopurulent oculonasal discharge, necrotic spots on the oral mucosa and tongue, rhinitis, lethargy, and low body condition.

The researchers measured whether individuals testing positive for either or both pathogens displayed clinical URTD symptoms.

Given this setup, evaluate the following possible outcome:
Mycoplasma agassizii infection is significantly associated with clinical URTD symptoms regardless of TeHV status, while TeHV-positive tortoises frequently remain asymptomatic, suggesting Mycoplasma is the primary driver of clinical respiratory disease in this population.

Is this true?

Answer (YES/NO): NO